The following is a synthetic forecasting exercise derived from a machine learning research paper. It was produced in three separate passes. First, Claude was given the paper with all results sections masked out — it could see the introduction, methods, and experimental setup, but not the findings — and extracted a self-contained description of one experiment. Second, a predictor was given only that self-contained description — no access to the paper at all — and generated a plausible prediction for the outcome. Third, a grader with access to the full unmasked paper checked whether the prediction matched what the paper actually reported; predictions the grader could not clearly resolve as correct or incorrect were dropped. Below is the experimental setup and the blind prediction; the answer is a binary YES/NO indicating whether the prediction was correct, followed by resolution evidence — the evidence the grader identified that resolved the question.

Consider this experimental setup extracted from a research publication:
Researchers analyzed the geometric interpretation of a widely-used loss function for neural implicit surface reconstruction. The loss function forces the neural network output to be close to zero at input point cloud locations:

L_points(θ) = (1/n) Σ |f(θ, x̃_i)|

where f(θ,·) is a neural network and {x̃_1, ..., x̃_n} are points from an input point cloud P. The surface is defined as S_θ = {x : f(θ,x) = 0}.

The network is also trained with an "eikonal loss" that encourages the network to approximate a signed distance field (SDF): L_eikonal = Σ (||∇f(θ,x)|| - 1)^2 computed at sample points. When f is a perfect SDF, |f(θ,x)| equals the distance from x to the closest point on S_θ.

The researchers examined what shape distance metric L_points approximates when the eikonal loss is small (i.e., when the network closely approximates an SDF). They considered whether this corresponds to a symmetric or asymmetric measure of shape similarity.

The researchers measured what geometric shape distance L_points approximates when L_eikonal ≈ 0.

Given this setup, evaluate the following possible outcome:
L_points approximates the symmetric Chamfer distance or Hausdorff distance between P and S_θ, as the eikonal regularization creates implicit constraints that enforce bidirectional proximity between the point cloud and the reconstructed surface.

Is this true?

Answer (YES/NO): NO